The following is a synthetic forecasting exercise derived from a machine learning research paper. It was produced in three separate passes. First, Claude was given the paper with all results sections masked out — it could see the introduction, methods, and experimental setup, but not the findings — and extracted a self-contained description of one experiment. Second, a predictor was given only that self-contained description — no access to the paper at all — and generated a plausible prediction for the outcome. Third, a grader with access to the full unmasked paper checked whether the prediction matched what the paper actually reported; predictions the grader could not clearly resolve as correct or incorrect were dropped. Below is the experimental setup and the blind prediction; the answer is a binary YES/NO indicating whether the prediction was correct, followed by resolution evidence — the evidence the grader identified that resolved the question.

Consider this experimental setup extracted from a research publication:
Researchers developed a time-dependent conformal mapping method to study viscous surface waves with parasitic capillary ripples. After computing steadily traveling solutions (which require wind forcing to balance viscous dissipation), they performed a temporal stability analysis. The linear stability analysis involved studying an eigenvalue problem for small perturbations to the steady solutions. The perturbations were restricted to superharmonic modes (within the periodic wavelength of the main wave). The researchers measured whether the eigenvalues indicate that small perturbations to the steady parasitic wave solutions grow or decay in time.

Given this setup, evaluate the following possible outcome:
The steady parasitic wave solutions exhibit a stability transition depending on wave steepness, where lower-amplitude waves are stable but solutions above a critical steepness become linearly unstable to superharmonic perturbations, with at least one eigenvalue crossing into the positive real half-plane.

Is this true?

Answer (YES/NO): NO